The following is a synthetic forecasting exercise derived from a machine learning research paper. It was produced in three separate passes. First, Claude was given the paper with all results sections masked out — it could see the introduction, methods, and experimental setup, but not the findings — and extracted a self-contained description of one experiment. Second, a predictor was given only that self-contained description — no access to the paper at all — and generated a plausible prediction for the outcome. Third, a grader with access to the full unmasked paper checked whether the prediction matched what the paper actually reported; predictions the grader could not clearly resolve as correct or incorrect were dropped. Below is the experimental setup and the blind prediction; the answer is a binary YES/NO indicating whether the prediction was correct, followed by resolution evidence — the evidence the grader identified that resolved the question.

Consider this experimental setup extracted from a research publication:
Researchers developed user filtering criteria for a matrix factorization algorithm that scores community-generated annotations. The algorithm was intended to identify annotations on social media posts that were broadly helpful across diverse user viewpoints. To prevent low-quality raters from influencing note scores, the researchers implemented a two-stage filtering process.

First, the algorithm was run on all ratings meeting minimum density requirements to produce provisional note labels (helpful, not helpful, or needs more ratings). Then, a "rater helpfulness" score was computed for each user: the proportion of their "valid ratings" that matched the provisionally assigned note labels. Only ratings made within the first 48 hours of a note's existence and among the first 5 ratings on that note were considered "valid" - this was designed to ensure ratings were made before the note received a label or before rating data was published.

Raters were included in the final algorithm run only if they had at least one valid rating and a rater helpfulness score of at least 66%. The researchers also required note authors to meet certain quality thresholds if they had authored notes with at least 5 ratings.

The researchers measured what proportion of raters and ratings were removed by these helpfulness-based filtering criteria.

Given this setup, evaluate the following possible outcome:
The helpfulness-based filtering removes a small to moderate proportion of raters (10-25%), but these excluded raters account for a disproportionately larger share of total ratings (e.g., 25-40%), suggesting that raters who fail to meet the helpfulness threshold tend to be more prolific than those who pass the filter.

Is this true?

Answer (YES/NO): NO